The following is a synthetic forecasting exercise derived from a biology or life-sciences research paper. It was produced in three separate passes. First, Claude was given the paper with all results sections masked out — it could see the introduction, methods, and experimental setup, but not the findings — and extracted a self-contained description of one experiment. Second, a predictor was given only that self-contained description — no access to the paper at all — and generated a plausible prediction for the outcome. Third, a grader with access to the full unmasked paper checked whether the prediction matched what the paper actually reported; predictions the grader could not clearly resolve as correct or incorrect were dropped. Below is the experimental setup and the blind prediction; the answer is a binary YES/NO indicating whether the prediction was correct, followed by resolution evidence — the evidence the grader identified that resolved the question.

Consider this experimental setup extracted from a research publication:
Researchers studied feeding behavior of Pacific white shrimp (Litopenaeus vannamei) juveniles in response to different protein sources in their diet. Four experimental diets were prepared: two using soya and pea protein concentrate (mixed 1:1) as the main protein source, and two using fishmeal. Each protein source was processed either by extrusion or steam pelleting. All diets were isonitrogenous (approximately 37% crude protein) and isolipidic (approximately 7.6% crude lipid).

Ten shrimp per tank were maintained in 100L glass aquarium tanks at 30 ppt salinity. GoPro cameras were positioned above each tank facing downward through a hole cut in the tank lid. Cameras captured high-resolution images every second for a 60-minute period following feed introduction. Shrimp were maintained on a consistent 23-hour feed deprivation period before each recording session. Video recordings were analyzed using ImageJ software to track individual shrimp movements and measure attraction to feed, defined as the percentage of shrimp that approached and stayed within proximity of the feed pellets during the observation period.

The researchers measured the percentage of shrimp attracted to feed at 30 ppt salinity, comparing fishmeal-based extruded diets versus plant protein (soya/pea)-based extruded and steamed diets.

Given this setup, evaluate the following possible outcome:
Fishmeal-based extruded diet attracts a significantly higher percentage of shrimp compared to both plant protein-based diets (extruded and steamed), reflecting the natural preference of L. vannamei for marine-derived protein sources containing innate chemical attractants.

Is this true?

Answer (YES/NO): YES